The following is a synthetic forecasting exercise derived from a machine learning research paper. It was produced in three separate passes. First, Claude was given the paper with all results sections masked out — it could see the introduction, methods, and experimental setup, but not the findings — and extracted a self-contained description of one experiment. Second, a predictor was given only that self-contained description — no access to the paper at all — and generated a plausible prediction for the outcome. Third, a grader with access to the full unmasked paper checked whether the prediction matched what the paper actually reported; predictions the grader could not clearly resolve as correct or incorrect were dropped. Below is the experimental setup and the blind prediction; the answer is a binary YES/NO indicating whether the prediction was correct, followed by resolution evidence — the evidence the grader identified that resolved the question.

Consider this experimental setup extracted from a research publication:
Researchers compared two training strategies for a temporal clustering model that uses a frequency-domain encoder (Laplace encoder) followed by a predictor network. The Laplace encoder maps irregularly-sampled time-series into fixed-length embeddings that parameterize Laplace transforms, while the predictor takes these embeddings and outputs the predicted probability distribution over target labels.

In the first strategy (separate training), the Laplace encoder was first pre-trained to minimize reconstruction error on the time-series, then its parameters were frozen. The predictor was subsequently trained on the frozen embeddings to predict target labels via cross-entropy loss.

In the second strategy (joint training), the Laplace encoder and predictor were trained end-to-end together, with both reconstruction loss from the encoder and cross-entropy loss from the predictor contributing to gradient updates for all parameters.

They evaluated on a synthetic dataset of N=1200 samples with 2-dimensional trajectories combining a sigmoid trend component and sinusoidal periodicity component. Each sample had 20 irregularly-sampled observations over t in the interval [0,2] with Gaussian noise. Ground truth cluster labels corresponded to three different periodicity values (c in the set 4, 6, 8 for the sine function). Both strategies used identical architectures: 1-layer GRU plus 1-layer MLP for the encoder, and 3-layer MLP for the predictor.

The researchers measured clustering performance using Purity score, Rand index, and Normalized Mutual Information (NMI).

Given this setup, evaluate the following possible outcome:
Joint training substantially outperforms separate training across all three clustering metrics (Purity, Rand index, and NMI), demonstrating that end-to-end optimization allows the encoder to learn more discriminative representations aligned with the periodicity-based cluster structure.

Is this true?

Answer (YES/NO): NO